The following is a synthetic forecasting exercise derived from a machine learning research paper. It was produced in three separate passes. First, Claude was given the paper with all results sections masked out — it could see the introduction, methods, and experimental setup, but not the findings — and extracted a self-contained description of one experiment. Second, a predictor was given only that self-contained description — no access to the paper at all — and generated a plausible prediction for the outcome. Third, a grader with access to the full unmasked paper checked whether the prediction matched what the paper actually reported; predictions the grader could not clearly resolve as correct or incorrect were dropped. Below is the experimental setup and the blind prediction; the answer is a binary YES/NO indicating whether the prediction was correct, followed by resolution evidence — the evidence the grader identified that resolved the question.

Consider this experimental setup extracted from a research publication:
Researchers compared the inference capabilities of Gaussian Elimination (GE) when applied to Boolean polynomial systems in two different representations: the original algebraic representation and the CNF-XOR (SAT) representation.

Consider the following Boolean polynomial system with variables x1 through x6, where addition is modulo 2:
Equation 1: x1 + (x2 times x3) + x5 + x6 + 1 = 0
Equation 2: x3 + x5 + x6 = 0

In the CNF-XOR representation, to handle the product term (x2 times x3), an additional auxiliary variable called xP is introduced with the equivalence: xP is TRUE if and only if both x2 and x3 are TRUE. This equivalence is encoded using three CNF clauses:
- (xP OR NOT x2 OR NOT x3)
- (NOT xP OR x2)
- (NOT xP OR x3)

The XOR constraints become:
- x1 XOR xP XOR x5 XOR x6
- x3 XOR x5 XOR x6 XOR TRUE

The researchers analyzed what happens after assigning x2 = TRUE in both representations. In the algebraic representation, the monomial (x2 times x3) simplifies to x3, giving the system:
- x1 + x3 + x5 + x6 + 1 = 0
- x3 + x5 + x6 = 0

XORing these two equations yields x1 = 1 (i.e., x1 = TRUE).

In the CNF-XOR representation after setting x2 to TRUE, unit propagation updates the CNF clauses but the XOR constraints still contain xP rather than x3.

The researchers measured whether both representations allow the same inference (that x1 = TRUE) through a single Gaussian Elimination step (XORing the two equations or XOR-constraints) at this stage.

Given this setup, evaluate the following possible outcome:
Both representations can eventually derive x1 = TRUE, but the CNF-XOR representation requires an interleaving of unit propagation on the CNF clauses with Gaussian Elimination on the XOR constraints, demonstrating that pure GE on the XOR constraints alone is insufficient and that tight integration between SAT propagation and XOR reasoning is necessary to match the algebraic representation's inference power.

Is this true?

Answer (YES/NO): NO